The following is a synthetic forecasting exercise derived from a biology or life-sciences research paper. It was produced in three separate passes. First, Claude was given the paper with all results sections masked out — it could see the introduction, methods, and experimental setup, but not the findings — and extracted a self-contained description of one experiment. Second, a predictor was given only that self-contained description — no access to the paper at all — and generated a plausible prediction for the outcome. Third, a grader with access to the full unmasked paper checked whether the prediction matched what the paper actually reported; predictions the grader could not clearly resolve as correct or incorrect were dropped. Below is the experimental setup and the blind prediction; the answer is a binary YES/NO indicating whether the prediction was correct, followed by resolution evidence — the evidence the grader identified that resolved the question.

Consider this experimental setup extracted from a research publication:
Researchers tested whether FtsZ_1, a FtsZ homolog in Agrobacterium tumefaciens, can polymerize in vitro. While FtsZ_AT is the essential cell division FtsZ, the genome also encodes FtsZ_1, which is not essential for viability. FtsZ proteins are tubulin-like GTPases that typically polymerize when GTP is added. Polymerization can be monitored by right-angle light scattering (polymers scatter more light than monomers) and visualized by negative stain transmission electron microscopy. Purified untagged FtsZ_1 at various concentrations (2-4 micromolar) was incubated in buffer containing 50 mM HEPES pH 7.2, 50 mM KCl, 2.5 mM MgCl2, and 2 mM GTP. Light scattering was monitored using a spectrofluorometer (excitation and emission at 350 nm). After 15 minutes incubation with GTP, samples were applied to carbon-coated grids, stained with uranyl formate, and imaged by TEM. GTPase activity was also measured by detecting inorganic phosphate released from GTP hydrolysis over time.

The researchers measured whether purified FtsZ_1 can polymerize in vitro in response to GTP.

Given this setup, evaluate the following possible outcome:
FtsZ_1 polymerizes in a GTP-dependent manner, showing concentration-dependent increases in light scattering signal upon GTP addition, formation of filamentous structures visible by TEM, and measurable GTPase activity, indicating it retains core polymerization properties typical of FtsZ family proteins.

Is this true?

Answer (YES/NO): NO